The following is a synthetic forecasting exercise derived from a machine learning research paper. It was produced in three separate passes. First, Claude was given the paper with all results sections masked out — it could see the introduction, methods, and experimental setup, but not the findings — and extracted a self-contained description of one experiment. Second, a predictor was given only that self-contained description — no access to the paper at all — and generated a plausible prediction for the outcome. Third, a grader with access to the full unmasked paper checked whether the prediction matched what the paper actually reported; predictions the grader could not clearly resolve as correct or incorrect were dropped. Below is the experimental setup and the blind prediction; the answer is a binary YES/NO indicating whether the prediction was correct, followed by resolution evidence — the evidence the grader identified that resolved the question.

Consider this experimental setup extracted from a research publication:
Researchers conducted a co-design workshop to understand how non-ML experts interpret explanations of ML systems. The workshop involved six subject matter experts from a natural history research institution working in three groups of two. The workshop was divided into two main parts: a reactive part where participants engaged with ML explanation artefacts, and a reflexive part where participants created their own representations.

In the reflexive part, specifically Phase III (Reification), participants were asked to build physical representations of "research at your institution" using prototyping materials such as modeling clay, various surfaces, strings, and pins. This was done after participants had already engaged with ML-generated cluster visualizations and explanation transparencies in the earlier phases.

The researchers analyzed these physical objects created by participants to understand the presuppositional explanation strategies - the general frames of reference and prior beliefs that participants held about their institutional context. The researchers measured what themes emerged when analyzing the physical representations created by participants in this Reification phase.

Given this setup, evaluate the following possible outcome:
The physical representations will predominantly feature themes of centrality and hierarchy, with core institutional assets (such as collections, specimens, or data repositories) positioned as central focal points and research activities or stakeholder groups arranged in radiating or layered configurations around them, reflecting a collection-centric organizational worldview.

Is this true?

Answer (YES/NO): NO